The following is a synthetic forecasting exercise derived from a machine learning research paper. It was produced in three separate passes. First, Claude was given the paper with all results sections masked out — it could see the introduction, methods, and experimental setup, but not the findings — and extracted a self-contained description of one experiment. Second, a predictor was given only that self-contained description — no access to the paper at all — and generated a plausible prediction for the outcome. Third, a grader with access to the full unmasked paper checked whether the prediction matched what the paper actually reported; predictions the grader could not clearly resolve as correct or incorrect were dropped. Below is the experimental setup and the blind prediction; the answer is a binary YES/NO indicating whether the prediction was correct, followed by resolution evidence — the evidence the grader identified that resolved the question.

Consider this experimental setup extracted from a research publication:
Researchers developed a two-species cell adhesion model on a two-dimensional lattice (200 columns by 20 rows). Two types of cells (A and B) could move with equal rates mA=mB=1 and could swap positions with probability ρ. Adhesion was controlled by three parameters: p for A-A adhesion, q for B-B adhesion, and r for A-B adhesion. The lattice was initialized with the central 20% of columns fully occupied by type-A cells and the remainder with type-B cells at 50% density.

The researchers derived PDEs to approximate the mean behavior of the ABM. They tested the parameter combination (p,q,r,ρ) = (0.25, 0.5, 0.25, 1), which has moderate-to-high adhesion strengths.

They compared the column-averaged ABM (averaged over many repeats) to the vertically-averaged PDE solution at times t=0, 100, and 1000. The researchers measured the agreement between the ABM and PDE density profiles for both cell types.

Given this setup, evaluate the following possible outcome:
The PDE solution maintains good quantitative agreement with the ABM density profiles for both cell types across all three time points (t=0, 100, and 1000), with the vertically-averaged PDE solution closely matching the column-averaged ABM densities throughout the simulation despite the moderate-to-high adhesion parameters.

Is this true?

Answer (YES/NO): YES